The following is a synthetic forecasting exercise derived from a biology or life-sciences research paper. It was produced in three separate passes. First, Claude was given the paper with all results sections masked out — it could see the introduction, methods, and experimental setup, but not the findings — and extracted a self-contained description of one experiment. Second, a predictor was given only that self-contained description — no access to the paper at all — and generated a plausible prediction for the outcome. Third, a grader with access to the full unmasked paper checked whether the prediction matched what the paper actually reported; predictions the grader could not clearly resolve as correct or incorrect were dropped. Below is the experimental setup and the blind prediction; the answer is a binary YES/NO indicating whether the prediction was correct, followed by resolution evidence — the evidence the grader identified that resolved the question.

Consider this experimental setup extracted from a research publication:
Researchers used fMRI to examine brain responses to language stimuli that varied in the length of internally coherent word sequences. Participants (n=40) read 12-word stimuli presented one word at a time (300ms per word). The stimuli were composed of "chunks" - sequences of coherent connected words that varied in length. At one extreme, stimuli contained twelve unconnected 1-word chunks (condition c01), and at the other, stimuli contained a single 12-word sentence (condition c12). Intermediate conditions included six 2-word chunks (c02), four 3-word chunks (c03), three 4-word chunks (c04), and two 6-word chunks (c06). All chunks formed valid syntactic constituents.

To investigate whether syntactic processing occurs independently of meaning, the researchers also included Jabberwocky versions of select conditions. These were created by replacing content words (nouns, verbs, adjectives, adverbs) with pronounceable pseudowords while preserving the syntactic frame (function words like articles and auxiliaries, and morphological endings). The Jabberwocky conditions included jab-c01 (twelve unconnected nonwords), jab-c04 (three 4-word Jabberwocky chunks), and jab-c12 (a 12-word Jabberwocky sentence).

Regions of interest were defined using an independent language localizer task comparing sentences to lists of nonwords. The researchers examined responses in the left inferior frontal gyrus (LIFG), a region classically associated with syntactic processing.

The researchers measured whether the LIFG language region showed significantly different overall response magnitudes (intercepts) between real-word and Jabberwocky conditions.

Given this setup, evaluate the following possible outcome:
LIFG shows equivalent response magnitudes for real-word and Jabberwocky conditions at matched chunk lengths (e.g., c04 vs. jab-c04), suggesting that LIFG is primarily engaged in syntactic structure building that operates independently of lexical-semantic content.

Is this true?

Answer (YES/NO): NO